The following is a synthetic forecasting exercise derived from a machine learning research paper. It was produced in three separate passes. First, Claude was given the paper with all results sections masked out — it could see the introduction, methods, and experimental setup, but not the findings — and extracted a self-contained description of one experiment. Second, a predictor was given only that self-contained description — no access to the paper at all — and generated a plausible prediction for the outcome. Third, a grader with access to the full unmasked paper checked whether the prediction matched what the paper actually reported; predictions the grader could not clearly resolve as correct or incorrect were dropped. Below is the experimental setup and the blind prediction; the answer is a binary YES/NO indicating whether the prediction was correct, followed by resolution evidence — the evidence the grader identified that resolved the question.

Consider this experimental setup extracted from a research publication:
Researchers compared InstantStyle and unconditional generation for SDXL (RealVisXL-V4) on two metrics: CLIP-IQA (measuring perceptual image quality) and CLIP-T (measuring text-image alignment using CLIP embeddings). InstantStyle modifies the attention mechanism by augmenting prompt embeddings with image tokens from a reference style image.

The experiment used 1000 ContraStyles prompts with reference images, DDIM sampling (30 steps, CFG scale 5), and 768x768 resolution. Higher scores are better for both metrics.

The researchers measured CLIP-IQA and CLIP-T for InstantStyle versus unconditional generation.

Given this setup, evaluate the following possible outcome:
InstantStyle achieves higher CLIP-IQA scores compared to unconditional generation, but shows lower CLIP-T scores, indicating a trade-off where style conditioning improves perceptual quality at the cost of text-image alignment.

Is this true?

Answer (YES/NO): YES